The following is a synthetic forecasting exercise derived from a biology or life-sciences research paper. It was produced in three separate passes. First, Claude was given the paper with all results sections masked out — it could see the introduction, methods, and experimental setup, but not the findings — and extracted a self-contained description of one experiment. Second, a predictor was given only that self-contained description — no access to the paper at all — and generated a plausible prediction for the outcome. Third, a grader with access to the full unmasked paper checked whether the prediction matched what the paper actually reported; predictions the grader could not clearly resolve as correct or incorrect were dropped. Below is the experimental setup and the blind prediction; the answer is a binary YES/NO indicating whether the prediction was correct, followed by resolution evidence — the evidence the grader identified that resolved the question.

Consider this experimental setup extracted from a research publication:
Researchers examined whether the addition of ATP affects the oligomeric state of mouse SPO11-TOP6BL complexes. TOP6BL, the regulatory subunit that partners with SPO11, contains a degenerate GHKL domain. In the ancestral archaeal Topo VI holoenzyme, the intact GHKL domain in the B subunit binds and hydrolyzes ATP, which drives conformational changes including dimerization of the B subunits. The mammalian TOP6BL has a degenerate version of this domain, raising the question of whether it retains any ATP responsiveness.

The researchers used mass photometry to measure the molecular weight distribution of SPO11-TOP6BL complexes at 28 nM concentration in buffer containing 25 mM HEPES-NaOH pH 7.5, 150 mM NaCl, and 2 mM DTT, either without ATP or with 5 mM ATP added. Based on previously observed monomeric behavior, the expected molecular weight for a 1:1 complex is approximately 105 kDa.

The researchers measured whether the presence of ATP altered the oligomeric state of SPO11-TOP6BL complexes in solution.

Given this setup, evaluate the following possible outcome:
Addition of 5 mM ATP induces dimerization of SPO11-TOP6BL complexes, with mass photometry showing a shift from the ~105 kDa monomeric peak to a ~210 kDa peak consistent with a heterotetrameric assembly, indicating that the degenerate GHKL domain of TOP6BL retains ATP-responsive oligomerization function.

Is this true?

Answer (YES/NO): NO